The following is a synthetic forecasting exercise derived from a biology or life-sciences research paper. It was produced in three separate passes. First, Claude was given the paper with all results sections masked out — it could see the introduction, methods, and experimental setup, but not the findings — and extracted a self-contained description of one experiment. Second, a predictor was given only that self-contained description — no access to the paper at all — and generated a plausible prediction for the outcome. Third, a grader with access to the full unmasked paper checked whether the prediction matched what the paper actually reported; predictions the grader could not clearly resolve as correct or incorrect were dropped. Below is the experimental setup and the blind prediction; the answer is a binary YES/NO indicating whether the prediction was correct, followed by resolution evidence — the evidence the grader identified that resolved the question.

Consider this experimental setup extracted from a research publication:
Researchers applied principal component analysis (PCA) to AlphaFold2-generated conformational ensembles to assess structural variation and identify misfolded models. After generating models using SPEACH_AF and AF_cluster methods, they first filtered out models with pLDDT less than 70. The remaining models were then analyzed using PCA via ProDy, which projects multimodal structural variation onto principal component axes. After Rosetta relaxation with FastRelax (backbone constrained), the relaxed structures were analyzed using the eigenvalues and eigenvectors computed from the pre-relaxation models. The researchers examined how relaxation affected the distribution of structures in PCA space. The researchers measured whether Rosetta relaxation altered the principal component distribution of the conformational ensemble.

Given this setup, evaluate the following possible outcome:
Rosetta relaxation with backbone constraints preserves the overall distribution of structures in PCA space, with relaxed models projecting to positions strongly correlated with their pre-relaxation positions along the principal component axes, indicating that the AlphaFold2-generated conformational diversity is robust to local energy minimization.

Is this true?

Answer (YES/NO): NO